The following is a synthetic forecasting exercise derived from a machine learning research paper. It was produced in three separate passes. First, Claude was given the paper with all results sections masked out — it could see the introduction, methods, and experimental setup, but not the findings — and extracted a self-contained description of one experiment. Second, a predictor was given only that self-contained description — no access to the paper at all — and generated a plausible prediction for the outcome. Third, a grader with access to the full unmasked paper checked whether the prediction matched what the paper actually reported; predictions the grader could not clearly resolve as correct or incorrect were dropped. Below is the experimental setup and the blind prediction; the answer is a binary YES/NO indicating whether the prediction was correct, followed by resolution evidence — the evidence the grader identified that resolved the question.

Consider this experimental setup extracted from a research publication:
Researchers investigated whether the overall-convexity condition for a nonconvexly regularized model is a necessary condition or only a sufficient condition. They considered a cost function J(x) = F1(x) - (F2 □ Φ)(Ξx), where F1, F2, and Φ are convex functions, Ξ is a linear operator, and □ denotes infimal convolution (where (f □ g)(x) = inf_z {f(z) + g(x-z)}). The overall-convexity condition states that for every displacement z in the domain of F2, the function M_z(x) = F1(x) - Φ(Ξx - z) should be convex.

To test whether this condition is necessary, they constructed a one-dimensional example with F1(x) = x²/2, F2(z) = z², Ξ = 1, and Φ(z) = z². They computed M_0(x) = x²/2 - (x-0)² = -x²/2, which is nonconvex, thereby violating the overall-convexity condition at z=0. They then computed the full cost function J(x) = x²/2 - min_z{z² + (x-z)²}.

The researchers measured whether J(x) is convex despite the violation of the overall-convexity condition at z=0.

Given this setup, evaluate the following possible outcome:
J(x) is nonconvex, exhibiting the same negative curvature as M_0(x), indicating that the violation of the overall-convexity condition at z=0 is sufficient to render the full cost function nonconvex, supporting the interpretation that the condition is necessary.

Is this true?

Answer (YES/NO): NO